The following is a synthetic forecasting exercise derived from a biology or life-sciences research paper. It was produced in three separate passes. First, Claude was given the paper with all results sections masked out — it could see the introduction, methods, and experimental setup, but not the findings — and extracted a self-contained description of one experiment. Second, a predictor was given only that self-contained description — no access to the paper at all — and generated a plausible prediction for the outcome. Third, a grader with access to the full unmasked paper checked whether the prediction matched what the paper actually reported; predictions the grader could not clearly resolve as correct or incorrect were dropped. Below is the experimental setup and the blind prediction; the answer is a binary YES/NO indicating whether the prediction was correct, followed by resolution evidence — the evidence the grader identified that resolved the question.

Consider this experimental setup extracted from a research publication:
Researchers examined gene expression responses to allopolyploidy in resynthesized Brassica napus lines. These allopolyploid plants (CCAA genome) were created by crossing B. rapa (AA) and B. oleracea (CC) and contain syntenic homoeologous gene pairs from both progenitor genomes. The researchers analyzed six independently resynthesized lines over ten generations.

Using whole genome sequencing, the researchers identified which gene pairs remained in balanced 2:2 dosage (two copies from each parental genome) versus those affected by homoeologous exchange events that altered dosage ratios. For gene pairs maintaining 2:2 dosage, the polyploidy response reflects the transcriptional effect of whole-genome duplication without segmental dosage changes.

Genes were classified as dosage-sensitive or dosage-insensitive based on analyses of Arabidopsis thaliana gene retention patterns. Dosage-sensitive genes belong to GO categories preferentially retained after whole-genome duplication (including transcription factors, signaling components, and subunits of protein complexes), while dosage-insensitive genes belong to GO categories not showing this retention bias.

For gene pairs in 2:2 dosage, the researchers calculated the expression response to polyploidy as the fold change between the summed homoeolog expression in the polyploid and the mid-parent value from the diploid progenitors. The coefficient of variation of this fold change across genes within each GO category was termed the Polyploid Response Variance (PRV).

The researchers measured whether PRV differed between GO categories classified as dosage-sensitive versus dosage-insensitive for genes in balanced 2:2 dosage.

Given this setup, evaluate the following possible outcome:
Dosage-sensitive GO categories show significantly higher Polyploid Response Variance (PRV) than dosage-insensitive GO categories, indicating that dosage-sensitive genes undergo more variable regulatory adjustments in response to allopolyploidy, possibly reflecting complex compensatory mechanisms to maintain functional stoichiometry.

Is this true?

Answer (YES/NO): NO